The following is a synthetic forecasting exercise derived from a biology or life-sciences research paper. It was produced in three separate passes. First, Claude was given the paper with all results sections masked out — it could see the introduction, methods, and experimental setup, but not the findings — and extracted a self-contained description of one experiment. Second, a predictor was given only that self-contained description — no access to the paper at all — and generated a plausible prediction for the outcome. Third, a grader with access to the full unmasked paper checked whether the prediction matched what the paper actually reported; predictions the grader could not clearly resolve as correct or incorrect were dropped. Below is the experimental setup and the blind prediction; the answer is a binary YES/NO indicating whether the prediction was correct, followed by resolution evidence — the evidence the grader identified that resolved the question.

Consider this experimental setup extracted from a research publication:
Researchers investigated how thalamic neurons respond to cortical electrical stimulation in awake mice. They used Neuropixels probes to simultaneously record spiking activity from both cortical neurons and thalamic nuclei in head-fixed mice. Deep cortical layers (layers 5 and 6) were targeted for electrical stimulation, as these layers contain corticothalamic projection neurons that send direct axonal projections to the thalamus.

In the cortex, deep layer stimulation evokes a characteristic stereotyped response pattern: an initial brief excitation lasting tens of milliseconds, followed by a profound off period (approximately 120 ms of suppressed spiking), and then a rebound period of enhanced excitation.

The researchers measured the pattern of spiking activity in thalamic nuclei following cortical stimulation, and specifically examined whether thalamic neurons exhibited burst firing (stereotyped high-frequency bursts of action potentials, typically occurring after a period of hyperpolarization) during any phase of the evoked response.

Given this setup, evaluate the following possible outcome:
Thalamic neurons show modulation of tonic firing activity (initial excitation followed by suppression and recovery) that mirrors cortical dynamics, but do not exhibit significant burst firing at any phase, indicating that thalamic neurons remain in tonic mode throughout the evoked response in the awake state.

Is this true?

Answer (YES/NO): NO